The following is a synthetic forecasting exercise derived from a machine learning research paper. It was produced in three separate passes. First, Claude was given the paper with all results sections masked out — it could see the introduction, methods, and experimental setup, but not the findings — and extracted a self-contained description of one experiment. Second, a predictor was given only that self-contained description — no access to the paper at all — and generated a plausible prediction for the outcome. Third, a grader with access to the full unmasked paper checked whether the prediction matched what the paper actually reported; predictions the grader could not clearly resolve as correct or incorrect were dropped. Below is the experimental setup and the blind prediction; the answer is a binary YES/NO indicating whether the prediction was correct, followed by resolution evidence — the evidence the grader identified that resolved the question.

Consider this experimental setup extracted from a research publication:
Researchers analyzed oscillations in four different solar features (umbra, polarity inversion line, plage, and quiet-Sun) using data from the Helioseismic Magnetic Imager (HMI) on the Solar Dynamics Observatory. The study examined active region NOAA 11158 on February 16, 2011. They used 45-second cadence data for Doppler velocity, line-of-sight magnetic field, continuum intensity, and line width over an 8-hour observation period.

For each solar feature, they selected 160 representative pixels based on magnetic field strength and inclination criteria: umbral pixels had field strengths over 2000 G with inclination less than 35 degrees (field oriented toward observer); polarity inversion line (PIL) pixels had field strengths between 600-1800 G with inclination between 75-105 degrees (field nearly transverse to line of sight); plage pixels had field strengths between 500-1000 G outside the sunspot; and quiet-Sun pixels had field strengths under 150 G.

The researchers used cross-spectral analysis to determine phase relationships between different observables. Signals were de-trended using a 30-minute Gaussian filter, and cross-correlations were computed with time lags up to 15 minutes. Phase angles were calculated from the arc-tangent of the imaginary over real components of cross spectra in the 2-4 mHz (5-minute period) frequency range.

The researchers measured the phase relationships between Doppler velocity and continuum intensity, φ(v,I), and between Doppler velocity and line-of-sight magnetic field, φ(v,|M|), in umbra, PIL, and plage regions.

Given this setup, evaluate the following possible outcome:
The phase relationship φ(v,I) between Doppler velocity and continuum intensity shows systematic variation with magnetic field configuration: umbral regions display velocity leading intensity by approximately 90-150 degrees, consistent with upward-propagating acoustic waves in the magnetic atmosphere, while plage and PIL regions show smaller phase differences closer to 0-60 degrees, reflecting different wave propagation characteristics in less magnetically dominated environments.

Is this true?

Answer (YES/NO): NO